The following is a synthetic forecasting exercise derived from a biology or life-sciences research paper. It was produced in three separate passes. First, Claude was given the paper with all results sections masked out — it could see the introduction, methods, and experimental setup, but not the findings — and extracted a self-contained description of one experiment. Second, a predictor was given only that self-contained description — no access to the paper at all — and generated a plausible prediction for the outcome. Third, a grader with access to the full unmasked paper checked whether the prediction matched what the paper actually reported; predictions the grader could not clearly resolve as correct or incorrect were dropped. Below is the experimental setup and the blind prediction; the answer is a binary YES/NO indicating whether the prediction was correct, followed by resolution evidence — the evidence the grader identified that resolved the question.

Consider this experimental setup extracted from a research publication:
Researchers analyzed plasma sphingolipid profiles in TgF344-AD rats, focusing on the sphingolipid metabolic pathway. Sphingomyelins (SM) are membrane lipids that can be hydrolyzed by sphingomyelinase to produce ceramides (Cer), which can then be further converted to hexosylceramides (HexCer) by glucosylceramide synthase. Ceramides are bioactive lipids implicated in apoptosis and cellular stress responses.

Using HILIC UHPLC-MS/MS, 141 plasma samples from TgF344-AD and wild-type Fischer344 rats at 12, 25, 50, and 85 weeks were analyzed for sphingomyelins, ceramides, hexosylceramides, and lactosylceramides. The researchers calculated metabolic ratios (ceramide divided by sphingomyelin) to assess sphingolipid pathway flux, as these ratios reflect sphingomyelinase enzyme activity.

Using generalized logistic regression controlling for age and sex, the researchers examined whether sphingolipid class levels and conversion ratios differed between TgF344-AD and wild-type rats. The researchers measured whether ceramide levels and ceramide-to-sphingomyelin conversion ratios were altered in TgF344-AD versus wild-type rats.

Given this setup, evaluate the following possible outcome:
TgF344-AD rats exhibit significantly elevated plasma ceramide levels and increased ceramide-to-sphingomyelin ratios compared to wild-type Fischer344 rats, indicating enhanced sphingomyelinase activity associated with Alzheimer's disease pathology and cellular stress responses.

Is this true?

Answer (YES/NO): NO